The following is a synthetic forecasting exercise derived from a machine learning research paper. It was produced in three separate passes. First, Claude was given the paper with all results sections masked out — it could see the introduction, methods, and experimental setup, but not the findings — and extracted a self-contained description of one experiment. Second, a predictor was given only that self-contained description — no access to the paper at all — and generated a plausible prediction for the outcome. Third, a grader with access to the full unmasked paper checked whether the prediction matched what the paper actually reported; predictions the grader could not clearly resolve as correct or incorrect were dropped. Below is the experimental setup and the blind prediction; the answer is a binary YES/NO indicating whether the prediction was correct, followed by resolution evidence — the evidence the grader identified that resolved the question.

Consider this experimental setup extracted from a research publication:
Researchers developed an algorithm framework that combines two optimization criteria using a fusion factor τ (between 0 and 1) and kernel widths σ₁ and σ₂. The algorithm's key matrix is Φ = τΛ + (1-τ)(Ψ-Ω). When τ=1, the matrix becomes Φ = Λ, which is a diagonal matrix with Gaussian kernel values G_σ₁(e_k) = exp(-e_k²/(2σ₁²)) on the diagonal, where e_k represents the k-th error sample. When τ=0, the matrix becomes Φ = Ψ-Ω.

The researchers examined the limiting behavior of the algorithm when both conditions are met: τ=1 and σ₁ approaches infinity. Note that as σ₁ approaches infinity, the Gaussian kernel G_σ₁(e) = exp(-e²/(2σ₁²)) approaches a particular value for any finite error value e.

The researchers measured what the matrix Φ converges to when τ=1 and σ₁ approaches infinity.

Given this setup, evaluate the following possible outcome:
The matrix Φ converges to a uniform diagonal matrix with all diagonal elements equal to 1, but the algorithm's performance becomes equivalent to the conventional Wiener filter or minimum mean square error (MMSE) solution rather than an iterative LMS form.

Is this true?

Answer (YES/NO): NO